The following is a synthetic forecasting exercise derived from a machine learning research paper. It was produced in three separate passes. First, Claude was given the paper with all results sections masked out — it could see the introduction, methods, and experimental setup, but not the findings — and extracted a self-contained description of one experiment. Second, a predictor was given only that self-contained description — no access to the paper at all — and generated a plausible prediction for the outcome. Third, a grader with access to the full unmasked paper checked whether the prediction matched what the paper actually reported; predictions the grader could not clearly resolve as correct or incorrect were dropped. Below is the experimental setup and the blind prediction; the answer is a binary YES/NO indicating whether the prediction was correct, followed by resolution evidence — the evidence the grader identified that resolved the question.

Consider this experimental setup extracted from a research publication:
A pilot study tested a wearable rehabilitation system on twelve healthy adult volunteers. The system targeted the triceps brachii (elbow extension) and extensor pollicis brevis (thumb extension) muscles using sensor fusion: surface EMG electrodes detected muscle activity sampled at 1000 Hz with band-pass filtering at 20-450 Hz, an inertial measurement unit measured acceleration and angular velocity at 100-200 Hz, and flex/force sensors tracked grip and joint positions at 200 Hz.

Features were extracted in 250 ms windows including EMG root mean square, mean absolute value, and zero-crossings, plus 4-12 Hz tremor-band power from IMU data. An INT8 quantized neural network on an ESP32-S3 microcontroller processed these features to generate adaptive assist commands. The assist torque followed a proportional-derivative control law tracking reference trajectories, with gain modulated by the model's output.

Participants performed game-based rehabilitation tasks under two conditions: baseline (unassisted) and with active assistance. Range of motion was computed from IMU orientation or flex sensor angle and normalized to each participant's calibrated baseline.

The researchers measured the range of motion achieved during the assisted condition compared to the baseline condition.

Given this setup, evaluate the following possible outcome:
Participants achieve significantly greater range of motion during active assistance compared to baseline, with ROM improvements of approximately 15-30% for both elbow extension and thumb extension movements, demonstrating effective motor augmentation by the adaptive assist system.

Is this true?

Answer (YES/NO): NO